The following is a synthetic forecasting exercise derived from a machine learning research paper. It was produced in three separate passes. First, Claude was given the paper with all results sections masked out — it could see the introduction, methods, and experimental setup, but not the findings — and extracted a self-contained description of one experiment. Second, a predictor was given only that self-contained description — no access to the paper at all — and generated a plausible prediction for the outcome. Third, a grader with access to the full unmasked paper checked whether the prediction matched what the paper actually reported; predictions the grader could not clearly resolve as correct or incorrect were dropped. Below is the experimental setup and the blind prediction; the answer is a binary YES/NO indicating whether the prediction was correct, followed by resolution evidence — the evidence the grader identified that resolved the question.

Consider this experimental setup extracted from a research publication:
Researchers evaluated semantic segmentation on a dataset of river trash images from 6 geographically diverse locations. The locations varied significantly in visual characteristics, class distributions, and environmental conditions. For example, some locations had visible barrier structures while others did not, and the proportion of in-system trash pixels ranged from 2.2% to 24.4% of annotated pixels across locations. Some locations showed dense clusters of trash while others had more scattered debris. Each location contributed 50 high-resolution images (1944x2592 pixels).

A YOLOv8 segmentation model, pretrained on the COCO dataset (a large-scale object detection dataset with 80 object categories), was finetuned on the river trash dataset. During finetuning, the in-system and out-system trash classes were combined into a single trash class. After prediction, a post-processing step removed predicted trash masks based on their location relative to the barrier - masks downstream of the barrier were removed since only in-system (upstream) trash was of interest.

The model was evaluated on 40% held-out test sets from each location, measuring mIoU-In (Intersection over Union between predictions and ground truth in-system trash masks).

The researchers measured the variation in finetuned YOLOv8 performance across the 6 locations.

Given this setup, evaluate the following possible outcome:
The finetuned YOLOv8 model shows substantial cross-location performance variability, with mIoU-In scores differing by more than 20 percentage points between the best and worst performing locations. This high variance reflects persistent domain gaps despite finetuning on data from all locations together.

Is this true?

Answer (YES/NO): YES